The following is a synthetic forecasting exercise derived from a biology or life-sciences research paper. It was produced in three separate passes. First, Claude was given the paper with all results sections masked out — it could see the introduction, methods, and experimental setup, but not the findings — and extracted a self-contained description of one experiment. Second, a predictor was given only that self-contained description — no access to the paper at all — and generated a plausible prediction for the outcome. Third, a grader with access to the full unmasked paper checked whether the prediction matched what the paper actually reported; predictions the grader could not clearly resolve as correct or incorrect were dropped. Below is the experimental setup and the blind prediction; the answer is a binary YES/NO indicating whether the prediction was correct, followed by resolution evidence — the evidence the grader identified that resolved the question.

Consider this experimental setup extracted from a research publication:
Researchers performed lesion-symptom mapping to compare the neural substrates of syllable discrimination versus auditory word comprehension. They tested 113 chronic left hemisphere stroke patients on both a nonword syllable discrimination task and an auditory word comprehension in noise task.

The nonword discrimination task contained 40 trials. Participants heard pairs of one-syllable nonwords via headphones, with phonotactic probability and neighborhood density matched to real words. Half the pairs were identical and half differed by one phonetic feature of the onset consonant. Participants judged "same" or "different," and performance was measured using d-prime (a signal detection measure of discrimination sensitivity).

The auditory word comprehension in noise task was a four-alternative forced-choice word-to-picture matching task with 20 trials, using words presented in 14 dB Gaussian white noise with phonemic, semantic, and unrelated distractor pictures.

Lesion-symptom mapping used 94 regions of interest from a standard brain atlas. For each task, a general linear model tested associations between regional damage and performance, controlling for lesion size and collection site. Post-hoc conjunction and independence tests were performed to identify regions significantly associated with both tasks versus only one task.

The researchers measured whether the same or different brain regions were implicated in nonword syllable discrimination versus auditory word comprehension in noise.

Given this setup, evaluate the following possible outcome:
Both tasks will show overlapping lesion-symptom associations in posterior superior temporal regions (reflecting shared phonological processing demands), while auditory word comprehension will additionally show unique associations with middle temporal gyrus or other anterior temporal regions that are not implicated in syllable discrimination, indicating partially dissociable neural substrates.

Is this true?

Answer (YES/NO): YES